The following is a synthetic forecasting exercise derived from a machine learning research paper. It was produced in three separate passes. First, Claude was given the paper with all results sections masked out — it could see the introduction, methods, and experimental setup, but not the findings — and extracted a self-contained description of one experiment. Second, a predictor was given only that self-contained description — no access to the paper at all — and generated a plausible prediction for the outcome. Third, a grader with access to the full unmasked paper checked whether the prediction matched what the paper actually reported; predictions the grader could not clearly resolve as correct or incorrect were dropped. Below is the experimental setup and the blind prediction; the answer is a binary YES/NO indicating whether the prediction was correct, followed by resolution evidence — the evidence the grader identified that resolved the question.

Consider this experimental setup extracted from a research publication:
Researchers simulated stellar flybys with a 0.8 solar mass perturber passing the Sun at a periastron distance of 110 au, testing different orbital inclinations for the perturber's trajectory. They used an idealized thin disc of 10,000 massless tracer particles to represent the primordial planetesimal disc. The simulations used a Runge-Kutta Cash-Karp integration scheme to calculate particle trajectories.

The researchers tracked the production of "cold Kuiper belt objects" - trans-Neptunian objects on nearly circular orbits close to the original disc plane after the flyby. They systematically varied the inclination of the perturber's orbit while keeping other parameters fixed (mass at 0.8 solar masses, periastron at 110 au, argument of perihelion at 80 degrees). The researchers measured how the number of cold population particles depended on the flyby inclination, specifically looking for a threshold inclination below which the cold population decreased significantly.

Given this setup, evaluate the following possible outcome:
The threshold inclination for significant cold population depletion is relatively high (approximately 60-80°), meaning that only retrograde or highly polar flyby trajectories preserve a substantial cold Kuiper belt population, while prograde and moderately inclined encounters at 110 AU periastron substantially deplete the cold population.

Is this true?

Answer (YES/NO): YES